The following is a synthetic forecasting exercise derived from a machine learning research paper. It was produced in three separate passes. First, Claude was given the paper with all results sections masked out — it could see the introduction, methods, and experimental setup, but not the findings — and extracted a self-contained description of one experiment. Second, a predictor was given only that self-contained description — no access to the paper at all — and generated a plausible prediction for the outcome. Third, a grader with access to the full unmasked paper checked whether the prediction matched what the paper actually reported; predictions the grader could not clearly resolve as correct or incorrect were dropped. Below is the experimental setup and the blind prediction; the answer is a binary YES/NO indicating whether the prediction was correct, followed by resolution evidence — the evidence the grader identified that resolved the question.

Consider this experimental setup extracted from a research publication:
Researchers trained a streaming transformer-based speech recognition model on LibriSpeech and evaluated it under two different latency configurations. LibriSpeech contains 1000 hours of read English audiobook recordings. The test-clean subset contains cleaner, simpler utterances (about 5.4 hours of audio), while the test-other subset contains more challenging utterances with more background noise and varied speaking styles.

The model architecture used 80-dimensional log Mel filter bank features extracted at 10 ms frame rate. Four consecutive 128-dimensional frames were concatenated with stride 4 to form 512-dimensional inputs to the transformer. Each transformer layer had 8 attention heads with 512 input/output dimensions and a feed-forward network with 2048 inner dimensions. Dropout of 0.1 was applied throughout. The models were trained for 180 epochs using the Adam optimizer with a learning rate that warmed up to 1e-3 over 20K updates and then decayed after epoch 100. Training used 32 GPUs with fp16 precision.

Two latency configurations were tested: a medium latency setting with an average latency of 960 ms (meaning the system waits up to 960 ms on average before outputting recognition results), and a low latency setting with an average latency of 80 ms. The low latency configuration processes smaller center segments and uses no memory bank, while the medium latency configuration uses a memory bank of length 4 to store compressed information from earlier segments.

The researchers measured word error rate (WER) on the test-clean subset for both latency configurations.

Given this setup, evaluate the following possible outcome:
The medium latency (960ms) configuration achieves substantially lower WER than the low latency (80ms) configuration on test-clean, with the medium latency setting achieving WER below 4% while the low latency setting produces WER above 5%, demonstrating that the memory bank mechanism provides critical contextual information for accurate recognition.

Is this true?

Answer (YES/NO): NO